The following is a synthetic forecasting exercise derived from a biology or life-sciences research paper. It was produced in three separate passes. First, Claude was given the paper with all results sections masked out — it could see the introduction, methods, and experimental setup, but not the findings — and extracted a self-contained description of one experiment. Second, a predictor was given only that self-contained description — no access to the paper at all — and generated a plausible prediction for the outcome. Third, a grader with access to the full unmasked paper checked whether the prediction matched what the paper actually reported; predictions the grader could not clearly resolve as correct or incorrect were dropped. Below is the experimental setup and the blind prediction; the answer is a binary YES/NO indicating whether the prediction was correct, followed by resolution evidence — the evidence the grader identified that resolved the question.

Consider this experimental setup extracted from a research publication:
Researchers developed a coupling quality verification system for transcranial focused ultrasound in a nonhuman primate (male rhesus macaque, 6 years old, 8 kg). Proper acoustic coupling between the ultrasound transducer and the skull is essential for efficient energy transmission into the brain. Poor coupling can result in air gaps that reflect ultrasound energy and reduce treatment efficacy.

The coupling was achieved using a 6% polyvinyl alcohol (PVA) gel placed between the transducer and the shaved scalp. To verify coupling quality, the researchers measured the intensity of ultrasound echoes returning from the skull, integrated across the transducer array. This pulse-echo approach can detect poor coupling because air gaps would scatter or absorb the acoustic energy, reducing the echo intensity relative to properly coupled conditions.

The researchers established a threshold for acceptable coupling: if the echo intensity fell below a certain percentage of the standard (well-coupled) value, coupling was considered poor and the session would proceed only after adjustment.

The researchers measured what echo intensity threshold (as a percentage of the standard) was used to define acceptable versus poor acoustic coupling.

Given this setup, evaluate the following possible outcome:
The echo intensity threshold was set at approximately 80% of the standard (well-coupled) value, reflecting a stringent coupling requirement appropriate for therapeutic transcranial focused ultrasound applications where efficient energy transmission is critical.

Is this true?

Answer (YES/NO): NO